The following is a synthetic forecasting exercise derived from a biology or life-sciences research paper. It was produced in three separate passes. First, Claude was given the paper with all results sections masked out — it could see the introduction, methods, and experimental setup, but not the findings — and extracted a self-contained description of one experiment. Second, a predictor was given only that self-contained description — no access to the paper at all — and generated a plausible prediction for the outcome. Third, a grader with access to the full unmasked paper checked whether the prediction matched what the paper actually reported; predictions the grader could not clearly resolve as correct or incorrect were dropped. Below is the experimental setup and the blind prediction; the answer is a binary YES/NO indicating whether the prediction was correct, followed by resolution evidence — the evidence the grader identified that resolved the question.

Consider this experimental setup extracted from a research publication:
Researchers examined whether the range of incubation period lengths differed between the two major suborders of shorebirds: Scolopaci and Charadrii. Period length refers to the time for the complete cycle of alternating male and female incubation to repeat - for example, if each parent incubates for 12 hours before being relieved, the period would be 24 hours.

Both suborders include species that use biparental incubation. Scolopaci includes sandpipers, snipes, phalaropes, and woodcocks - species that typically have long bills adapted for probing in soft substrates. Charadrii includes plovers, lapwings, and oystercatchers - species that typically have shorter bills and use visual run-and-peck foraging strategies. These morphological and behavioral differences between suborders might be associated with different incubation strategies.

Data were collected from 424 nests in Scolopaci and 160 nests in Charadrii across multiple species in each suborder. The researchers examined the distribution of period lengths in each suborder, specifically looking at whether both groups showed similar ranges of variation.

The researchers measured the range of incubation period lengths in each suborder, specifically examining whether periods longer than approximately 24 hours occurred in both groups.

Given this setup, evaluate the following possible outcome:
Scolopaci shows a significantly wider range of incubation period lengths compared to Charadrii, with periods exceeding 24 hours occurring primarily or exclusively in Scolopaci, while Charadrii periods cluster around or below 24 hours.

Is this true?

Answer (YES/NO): YES